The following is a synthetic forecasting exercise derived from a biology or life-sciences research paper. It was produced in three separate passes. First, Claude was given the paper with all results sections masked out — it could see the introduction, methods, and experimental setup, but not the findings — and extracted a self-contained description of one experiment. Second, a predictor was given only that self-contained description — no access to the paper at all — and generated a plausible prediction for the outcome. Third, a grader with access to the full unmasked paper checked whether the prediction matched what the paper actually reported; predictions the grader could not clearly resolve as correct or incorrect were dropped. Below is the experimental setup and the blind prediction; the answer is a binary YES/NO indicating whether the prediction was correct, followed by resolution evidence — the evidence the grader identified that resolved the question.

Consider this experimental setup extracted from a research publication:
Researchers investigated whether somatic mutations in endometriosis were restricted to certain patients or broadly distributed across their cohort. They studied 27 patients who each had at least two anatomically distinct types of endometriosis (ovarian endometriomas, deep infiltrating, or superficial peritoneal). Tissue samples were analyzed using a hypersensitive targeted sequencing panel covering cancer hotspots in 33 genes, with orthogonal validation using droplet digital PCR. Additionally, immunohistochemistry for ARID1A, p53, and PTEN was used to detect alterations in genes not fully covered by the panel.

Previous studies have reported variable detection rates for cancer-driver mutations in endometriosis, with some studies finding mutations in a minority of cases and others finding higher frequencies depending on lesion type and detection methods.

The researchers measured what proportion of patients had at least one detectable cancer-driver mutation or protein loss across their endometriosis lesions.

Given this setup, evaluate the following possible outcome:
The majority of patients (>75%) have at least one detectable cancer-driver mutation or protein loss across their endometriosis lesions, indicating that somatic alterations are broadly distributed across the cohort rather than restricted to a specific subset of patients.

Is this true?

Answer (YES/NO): NO